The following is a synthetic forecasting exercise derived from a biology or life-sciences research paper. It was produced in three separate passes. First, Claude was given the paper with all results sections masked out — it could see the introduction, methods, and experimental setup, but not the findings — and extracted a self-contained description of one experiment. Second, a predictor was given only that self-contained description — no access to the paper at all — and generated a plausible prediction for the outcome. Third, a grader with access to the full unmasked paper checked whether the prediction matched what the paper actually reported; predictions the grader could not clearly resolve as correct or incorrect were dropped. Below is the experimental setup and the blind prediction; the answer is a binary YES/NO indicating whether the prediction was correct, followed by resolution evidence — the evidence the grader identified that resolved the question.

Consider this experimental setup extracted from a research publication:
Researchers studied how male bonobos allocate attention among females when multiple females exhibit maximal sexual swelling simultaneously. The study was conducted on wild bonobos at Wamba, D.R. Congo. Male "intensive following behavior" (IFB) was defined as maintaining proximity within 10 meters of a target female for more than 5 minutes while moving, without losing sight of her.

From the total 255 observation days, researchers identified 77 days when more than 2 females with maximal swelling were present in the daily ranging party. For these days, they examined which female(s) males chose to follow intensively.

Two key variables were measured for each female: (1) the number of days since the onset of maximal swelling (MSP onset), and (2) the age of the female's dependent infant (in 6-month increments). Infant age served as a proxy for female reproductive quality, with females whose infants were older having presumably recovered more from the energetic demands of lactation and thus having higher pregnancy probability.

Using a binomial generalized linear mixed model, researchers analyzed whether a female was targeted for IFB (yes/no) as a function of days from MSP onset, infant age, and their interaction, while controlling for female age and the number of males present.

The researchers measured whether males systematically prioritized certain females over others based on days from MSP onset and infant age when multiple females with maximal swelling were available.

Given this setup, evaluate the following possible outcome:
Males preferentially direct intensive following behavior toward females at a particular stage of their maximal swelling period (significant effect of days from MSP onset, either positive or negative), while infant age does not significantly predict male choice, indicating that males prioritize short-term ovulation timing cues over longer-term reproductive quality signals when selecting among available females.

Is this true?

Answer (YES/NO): NO